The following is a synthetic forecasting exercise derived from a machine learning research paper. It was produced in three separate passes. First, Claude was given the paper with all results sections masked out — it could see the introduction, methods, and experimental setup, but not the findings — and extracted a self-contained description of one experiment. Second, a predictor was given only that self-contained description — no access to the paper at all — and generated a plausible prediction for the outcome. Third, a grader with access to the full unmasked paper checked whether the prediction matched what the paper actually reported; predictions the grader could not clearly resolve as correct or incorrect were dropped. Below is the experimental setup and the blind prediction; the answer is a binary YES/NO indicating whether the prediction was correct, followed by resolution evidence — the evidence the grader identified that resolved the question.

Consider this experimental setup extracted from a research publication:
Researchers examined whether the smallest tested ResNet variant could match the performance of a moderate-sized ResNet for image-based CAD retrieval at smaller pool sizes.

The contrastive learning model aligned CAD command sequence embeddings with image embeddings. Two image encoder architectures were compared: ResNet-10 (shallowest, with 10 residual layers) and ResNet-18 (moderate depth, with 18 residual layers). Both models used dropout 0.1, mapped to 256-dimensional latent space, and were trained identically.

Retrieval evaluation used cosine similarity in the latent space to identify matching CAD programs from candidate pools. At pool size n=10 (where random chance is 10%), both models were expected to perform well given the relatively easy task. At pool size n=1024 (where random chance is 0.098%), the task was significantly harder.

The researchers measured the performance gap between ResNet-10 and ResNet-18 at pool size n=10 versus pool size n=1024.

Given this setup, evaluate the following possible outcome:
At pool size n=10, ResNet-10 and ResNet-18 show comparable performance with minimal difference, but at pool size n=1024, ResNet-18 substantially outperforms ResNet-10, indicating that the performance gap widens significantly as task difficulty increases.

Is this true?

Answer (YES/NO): YES